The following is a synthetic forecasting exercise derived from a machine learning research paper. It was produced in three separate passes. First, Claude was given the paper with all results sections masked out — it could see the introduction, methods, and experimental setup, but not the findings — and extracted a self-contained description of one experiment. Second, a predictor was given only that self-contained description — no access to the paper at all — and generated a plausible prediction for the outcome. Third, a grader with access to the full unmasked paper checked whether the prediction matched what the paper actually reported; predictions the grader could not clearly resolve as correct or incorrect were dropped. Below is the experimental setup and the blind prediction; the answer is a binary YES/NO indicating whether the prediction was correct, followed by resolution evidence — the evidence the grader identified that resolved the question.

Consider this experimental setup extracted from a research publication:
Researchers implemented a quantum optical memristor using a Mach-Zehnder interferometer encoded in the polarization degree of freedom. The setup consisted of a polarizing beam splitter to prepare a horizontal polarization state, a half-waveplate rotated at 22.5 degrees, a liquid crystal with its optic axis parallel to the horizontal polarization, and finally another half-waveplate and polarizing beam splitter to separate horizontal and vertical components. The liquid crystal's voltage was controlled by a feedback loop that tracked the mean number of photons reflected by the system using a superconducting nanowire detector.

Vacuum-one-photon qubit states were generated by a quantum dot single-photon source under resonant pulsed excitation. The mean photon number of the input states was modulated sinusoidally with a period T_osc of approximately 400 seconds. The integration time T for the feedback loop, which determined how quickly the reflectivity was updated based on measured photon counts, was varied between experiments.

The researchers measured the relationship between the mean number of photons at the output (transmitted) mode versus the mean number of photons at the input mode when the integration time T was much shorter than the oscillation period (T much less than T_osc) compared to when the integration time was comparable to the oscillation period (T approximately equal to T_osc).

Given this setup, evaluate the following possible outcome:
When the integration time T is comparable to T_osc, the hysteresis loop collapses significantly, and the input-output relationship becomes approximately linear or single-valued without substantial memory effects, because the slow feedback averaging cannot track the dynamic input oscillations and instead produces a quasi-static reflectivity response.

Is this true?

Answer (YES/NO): YES